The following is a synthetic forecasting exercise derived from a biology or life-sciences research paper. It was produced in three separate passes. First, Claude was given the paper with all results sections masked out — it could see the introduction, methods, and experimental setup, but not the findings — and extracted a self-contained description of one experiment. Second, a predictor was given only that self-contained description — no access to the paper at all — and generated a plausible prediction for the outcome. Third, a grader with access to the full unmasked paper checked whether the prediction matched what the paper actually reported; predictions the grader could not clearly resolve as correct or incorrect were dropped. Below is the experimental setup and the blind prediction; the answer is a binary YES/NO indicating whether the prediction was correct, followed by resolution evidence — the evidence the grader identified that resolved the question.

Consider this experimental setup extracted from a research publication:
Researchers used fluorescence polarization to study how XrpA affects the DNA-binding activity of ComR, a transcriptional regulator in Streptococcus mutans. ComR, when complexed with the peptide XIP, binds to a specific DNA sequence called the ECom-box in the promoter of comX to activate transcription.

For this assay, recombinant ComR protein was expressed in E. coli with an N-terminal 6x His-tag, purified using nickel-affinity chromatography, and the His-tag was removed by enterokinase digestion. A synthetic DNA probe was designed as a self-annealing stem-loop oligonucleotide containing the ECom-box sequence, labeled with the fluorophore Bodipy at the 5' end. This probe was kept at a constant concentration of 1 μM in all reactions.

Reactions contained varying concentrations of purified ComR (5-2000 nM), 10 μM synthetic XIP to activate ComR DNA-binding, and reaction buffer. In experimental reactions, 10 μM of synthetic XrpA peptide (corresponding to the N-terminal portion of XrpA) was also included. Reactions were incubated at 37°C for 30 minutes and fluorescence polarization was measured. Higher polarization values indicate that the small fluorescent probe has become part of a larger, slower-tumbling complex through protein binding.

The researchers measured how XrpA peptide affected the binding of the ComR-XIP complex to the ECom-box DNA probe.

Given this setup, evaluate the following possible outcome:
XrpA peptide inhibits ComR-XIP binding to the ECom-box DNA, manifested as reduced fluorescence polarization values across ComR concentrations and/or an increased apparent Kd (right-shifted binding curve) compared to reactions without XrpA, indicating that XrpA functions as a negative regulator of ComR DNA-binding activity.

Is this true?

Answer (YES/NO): YES